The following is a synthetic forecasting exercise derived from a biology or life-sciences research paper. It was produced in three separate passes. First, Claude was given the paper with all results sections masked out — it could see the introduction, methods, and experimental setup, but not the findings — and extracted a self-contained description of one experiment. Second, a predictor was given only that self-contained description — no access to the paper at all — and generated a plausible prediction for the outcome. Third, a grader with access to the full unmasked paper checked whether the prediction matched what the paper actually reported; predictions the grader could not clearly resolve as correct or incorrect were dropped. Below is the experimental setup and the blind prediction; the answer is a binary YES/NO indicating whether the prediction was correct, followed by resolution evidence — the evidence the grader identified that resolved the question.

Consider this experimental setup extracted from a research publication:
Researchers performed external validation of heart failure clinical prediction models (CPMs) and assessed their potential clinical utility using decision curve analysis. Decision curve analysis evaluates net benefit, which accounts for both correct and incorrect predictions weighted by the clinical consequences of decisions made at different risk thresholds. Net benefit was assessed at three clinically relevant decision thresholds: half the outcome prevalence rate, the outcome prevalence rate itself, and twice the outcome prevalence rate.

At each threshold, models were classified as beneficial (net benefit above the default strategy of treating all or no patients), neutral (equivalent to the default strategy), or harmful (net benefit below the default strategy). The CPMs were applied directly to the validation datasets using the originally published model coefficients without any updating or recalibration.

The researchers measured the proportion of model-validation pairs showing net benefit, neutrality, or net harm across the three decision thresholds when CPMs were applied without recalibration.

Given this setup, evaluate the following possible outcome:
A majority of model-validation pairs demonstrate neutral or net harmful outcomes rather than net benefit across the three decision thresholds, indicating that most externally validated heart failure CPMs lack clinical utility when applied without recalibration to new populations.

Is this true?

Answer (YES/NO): NO